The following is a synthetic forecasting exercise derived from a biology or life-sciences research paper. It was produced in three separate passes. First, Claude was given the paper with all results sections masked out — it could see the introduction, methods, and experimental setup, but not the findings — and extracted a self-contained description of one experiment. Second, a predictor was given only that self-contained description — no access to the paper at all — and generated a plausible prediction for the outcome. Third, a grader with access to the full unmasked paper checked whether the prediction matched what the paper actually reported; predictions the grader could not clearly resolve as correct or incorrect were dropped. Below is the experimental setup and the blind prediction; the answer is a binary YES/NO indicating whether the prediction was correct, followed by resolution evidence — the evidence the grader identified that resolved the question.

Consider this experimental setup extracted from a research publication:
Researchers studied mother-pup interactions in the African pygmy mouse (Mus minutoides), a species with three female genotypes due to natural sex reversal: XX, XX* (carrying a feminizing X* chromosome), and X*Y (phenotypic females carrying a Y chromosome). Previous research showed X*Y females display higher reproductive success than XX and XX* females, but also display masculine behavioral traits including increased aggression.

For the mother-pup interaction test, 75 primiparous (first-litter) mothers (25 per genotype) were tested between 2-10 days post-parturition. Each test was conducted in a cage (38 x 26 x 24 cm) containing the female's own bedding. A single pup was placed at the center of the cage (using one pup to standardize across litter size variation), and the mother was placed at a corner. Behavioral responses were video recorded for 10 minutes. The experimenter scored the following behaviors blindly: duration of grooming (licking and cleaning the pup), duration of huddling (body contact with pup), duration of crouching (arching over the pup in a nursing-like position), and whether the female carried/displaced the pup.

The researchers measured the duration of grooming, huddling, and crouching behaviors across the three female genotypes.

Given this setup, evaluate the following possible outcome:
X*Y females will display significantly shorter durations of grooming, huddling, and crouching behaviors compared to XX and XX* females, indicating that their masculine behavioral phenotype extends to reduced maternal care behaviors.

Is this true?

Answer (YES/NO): NO